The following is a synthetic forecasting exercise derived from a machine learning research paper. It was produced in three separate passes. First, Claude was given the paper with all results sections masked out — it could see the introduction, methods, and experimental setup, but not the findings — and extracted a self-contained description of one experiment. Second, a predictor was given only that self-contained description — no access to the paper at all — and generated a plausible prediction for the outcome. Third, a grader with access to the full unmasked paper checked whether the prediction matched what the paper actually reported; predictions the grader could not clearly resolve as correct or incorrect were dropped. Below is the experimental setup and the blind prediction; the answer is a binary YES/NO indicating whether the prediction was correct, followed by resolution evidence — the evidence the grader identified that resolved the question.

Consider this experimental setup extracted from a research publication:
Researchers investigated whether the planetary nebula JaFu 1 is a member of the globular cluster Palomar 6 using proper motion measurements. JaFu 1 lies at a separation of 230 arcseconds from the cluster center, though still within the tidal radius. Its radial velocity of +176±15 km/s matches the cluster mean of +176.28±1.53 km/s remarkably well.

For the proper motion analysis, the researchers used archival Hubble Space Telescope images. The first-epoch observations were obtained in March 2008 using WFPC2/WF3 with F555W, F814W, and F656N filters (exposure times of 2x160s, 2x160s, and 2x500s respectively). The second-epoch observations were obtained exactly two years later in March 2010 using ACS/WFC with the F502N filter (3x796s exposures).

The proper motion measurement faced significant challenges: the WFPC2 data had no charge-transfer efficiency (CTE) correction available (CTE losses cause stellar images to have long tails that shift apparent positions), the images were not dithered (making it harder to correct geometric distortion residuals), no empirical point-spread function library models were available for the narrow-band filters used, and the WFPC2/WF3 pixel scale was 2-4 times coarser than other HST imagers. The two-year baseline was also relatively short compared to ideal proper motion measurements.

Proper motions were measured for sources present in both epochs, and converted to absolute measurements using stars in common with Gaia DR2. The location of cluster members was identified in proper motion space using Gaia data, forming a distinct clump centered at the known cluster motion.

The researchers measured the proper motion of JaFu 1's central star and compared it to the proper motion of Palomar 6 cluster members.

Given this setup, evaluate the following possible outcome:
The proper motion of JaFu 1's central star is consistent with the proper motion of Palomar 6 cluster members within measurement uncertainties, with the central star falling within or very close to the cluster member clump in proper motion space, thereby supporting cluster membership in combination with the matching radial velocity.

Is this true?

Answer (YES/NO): NO